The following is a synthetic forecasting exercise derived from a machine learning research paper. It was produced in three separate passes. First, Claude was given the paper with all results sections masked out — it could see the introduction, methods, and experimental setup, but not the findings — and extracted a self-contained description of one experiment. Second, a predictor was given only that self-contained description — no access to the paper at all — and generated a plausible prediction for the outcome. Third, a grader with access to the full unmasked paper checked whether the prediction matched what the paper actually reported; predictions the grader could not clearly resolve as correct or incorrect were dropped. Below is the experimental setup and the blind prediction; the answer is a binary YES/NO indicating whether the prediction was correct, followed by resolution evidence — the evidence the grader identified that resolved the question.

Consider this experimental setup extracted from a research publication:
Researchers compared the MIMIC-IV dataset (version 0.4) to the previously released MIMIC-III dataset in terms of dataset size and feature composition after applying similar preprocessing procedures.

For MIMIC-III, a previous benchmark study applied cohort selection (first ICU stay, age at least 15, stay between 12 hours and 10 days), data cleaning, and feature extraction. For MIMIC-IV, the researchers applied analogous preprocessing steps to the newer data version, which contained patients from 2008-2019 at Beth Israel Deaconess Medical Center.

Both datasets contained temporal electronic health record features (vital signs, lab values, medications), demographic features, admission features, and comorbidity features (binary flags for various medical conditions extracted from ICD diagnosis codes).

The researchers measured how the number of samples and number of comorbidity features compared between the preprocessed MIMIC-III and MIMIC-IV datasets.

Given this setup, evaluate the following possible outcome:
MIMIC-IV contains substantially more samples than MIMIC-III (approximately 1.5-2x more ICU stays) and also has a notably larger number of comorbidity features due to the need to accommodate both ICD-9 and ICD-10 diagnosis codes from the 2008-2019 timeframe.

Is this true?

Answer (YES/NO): NO